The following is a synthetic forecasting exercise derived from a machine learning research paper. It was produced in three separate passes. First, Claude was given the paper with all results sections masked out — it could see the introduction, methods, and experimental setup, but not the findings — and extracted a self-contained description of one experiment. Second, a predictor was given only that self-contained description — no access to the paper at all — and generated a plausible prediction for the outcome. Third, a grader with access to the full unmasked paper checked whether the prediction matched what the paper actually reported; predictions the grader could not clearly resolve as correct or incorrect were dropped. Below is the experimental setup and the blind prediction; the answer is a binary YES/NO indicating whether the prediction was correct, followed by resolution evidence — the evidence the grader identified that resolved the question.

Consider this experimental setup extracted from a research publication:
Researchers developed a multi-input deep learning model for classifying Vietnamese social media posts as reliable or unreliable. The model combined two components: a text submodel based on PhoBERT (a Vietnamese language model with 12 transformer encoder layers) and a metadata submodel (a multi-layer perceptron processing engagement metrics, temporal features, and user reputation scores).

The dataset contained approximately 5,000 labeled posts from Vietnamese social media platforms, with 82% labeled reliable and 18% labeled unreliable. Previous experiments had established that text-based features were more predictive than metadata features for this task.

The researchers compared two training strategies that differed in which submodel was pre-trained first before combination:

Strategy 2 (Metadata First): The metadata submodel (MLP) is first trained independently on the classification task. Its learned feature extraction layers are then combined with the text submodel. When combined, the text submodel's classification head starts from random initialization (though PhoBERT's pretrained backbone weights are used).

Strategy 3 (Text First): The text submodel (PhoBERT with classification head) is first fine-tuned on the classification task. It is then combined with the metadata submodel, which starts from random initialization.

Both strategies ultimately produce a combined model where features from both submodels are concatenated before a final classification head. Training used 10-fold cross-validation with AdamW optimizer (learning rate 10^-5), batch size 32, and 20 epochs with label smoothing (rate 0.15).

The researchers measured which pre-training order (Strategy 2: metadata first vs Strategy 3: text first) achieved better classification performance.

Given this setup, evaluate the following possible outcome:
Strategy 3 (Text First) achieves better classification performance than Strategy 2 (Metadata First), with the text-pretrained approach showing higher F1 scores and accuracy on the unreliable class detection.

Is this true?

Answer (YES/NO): NO